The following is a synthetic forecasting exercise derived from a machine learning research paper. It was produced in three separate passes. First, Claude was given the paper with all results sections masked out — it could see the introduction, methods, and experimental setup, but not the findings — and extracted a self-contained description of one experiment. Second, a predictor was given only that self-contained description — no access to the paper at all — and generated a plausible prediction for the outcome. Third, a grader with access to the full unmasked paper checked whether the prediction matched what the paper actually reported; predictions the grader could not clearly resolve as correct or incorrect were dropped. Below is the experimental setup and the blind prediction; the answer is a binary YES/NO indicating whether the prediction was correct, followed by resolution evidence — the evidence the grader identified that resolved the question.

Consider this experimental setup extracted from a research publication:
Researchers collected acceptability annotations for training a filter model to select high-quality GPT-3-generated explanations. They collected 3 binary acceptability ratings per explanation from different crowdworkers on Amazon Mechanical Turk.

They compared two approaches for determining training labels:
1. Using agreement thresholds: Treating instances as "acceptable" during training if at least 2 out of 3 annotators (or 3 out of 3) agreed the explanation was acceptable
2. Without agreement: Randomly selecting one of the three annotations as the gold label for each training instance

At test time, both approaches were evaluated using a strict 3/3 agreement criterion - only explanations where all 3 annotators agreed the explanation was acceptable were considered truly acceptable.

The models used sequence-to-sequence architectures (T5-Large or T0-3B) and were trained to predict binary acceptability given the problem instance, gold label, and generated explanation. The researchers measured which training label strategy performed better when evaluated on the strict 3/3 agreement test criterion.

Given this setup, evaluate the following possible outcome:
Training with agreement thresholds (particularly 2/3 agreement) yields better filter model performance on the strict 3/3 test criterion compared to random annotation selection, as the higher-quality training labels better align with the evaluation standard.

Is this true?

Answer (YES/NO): NO